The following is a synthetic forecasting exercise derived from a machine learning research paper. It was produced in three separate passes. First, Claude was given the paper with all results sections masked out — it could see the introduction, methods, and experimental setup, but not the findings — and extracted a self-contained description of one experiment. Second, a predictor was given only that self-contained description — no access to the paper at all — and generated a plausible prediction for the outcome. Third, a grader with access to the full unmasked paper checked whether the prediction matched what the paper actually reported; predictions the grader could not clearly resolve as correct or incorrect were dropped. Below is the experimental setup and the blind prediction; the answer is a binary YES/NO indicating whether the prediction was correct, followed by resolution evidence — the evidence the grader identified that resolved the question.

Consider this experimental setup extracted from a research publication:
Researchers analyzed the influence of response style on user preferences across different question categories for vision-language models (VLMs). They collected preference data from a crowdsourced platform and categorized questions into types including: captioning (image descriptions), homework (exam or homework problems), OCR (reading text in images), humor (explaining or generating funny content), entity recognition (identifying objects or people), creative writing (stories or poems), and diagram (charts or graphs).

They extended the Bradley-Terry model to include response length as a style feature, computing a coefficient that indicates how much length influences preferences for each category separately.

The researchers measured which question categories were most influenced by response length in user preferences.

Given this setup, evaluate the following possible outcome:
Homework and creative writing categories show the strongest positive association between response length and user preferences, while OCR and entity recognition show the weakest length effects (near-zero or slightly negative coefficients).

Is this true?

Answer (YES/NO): NO